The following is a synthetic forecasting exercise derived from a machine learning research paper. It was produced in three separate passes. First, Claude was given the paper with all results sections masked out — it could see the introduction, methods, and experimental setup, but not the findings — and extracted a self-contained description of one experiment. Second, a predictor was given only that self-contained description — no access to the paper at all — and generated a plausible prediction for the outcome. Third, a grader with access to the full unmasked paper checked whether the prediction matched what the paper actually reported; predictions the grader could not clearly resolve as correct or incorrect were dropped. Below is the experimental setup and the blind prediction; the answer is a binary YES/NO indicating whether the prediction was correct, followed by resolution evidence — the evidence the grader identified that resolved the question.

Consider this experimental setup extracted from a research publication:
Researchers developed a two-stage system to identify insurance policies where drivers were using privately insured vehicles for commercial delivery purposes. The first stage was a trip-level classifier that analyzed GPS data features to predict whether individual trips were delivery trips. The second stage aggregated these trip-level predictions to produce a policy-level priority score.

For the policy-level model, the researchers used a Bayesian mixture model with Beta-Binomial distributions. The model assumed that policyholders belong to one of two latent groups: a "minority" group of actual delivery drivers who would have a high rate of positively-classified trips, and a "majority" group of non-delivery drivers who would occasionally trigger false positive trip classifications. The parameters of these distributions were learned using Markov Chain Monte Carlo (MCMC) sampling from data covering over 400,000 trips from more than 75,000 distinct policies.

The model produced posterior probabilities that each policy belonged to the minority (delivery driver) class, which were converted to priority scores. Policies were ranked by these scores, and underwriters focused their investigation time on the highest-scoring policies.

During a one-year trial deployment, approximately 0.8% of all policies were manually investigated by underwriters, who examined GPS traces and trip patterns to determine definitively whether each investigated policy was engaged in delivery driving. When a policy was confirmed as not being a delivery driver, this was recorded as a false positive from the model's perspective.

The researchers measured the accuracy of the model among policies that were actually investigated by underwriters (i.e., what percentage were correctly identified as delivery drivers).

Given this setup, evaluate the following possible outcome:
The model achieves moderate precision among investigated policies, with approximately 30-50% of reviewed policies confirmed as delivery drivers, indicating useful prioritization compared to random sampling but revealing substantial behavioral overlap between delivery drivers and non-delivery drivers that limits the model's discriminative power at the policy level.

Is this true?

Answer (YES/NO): NO